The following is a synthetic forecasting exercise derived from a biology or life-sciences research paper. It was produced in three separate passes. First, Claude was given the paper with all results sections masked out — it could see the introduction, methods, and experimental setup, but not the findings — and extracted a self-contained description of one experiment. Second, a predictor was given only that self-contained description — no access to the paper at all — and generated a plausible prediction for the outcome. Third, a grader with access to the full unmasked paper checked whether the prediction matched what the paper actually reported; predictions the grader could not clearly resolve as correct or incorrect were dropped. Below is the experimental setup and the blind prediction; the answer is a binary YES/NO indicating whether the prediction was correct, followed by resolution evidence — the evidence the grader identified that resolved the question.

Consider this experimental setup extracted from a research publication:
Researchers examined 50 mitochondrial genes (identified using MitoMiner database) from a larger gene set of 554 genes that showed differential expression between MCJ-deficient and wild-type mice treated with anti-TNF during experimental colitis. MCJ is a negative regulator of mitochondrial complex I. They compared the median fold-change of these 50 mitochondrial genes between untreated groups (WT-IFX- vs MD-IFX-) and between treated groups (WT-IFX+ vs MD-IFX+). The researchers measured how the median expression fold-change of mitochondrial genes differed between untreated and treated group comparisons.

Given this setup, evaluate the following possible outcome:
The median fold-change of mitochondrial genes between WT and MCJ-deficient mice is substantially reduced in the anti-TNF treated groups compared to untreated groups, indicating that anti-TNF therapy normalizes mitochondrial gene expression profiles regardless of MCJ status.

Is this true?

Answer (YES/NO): NO